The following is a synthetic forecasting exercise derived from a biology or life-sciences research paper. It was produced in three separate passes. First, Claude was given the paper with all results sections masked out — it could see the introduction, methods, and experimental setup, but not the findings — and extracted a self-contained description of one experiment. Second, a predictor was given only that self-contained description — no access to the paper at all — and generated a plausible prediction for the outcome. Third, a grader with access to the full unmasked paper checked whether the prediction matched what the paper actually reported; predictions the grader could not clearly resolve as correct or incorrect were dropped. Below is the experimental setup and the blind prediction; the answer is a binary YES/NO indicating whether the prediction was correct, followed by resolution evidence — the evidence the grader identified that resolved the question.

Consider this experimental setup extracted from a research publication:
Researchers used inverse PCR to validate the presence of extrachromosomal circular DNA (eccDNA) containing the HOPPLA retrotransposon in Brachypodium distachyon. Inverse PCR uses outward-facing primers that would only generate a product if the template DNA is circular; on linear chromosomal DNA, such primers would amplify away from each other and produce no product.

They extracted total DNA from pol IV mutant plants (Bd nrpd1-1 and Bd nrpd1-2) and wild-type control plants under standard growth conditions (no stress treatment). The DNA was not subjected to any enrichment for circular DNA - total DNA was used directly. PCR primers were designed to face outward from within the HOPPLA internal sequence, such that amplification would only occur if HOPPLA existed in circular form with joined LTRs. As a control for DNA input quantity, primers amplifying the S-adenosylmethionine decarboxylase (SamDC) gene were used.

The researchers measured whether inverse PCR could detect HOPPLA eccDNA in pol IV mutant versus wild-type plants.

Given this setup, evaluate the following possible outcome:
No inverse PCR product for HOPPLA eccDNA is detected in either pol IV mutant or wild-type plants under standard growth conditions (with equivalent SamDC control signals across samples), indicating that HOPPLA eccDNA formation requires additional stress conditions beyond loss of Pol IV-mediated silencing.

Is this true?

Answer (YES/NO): NO